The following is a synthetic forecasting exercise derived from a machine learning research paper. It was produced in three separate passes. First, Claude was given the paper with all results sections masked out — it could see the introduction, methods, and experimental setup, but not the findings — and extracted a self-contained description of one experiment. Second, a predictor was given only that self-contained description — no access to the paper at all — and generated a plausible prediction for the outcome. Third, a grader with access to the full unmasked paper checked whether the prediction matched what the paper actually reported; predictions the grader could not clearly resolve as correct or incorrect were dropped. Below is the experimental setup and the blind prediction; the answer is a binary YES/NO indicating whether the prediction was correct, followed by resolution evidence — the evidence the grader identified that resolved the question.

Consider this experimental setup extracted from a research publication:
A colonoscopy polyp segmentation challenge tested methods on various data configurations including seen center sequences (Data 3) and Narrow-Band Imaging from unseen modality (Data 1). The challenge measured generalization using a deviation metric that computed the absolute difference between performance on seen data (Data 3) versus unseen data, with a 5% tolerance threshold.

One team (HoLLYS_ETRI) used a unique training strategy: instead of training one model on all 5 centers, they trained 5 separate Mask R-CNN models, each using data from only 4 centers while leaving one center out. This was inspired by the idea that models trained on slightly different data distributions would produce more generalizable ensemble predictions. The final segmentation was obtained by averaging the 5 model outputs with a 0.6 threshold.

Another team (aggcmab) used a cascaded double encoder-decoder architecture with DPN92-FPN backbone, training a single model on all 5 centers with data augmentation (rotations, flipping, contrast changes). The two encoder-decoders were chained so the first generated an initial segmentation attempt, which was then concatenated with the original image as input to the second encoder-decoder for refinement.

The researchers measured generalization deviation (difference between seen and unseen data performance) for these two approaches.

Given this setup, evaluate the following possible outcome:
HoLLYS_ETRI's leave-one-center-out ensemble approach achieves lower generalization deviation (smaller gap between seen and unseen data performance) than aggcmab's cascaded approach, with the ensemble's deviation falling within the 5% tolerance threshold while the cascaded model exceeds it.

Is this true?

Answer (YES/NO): NO